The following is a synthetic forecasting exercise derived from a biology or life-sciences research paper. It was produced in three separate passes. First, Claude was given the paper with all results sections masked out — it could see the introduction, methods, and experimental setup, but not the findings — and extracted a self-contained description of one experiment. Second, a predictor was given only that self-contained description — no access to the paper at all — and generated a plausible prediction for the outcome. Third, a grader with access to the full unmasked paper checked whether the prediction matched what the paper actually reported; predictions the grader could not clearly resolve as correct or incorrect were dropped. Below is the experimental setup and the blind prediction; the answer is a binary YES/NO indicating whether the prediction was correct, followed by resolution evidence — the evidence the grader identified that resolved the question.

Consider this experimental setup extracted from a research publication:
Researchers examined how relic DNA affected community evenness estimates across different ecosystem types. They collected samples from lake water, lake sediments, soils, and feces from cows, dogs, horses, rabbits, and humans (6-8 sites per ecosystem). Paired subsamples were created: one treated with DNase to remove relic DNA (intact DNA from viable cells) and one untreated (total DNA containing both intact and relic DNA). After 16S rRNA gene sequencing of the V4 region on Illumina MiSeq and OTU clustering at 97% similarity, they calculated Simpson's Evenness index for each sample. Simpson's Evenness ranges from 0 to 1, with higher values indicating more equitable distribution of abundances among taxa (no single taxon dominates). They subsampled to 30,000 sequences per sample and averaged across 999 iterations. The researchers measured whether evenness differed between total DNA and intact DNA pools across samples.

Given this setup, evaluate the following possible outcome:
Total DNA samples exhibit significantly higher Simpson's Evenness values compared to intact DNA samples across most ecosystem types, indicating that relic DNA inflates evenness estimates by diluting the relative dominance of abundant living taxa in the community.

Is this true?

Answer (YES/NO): NO